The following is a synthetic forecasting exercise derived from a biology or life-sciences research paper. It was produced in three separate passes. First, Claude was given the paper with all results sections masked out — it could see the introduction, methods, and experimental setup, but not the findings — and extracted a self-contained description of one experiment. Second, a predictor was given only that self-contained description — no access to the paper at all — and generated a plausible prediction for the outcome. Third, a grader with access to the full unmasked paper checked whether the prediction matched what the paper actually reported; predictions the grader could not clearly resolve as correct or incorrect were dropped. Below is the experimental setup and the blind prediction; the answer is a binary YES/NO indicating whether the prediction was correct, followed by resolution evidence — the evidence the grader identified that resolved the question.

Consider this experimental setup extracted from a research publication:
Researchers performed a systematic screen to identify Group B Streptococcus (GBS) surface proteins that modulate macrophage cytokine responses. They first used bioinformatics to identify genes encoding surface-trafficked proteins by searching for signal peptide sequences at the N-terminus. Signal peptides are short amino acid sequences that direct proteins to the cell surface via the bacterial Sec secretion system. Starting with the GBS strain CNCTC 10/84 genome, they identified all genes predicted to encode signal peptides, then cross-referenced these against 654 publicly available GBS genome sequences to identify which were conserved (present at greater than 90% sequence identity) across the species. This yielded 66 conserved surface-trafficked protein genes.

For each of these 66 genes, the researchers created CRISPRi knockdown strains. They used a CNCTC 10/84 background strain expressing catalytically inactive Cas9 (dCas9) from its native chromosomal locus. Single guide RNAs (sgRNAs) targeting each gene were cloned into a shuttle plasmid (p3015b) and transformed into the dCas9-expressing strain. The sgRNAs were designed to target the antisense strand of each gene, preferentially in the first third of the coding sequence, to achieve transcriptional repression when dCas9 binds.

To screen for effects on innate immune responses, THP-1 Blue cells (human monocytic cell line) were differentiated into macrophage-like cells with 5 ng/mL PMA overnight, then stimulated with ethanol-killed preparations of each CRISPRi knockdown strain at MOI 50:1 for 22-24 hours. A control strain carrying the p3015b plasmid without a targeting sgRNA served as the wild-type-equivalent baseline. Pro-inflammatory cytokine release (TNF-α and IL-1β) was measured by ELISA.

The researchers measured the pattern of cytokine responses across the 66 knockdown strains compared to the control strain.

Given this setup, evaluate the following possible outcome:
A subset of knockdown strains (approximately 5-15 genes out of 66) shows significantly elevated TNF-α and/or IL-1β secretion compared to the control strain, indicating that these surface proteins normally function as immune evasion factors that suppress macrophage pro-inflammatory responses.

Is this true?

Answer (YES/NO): YES